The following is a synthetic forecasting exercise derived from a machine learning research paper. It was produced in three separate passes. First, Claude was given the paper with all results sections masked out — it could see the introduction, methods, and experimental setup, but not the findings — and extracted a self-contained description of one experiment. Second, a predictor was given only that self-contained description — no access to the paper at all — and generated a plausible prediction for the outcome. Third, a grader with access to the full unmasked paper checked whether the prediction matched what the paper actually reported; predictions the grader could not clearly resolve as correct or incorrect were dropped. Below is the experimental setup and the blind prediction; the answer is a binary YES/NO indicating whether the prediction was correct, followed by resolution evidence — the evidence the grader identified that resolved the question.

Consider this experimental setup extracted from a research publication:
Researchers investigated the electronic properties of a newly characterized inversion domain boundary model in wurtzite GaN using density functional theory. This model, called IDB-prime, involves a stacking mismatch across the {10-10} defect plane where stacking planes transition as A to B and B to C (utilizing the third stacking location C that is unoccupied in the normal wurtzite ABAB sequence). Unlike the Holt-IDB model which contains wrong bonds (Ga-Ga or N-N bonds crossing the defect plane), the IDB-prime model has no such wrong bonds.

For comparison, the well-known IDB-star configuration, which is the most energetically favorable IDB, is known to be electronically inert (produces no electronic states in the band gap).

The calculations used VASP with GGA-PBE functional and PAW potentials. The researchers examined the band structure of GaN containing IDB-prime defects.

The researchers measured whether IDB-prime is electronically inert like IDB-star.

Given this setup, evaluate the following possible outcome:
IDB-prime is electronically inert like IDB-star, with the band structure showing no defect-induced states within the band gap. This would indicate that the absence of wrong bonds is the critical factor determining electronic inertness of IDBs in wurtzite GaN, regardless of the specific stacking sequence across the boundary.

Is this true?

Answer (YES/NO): NO